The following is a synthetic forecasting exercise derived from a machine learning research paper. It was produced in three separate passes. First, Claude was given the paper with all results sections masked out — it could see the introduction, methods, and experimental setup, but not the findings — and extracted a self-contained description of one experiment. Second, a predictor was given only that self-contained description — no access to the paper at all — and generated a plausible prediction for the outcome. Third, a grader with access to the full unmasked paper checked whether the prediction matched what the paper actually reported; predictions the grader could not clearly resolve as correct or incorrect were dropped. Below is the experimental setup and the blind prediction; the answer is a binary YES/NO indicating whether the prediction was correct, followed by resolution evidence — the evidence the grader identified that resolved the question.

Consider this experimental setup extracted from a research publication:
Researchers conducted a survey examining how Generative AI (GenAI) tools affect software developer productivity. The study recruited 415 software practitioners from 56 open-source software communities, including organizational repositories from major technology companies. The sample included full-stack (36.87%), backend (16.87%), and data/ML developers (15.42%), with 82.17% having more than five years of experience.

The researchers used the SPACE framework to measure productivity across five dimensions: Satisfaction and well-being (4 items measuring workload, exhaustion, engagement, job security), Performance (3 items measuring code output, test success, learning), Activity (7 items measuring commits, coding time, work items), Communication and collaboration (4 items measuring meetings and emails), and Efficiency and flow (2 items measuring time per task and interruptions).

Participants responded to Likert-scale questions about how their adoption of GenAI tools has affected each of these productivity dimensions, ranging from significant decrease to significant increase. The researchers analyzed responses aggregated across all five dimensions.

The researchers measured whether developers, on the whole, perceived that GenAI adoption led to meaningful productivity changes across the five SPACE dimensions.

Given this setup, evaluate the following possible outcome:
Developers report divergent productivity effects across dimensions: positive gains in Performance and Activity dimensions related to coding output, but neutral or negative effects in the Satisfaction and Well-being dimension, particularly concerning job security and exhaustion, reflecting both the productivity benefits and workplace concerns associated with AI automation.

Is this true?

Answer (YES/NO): NO